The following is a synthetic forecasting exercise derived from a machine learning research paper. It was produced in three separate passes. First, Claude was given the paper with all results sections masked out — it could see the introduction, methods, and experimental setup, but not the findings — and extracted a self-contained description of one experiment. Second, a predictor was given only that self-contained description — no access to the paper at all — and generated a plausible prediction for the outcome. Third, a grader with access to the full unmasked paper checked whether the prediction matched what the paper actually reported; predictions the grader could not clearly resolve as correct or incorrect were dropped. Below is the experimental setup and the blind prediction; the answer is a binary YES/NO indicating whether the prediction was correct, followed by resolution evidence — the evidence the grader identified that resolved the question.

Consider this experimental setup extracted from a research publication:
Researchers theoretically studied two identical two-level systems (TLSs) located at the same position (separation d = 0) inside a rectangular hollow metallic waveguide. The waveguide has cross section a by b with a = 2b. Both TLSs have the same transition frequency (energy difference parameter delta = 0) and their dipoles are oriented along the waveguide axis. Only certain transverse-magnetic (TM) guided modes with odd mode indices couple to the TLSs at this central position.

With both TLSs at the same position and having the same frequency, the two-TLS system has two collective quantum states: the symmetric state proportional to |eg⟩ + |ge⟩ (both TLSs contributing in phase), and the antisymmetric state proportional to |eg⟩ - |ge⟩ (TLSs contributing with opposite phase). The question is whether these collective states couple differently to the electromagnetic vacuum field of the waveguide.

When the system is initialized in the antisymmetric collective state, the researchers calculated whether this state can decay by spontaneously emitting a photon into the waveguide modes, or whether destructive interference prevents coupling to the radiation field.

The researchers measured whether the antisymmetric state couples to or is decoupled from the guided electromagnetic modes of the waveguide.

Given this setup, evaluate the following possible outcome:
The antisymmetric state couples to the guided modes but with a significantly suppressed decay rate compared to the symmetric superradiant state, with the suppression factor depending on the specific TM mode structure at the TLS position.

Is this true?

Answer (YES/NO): NO